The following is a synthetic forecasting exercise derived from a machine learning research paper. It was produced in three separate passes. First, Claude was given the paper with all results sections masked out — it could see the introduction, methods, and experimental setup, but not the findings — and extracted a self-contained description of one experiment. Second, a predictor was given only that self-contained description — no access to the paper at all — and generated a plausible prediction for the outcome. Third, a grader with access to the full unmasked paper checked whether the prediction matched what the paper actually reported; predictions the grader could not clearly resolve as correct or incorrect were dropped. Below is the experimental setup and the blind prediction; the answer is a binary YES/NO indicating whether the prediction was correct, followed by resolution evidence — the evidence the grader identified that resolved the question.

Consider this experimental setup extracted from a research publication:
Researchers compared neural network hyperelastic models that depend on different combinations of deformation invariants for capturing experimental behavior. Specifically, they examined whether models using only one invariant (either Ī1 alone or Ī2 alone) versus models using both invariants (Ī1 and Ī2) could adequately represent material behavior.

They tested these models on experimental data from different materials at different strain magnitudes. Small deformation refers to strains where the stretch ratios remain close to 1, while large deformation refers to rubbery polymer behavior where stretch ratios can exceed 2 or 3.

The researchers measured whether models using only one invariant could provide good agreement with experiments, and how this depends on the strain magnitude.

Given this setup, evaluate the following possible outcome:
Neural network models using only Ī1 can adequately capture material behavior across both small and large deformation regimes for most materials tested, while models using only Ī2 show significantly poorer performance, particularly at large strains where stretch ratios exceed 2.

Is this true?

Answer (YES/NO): NO